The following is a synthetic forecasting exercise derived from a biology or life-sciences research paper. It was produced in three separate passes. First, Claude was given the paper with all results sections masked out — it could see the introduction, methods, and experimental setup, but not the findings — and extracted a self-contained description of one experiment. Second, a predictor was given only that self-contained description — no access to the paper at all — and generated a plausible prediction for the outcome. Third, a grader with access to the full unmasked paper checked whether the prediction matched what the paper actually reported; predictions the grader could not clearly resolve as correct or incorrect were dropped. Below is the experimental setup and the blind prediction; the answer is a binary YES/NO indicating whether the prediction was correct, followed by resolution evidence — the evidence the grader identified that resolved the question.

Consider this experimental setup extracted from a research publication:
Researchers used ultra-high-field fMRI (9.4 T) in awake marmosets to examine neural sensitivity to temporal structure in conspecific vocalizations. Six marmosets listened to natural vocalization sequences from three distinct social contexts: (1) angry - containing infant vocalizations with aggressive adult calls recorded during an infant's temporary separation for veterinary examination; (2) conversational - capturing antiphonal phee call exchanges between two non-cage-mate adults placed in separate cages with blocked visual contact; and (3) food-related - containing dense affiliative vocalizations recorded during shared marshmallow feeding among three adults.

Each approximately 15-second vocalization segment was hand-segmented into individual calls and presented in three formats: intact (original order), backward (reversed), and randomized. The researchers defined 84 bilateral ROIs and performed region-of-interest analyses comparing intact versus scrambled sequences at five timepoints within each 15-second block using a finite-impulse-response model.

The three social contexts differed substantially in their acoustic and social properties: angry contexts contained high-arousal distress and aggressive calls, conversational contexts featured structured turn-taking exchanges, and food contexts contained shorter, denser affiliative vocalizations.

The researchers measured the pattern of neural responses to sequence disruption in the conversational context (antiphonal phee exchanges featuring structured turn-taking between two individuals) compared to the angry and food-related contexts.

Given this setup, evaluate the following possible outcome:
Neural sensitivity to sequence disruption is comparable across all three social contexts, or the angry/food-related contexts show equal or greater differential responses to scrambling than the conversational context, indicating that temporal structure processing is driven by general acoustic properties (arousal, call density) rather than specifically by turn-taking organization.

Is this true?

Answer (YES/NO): NO